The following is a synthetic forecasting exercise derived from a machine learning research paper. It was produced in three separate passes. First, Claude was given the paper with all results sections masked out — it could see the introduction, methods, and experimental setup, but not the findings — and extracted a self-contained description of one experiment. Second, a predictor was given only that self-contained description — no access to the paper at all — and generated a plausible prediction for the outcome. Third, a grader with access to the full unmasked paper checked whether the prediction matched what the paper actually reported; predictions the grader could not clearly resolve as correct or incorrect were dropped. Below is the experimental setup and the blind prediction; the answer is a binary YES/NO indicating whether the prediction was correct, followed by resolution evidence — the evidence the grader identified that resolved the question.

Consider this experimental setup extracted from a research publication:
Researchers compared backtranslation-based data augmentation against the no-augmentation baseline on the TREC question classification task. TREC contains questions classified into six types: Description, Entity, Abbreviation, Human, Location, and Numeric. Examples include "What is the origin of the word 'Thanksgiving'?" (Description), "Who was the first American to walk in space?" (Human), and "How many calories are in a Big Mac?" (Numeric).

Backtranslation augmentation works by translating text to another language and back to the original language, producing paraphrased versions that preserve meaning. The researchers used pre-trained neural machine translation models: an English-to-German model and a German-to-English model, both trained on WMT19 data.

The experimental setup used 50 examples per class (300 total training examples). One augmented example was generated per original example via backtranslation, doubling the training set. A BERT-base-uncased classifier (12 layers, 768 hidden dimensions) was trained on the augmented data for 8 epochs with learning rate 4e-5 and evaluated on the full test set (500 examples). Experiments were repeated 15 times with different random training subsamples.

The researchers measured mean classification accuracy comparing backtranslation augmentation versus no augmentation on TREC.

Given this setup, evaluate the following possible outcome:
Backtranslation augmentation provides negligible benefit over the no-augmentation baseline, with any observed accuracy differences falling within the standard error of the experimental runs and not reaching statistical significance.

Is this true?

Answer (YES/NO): NO